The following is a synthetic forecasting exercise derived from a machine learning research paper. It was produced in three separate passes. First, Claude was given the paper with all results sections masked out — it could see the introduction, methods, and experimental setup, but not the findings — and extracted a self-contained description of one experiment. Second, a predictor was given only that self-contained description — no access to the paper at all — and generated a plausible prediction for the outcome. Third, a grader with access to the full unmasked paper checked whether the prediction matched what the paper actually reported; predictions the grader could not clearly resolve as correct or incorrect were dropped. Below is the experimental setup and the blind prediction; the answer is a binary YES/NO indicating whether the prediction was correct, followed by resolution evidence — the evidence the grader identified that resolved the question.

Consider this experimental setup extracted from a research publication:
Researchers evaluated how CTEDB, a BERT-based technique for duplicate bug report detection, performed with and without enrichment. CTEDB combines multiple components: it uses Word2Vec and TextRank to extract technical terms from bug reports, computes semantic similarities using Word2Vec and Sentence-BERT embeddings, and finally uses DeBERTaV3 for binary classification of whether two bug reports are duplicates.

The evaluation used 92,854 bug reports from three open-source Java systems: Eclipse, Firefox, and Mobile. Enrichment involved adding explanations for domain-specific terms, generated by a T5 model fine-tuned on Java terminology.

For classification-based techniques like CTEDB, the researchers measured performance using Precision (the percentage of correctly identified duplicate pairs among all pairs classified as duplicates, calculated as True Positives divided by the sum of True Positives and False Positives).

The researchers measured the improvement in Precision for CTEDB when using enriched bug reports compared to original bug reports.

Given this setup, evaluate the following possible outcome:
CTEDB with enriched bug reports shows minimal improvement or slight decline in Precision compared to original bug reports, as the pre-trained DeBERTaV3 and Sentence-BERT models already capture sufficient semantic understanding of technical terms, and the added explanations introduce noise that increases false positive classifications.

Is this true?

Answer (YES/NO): NO